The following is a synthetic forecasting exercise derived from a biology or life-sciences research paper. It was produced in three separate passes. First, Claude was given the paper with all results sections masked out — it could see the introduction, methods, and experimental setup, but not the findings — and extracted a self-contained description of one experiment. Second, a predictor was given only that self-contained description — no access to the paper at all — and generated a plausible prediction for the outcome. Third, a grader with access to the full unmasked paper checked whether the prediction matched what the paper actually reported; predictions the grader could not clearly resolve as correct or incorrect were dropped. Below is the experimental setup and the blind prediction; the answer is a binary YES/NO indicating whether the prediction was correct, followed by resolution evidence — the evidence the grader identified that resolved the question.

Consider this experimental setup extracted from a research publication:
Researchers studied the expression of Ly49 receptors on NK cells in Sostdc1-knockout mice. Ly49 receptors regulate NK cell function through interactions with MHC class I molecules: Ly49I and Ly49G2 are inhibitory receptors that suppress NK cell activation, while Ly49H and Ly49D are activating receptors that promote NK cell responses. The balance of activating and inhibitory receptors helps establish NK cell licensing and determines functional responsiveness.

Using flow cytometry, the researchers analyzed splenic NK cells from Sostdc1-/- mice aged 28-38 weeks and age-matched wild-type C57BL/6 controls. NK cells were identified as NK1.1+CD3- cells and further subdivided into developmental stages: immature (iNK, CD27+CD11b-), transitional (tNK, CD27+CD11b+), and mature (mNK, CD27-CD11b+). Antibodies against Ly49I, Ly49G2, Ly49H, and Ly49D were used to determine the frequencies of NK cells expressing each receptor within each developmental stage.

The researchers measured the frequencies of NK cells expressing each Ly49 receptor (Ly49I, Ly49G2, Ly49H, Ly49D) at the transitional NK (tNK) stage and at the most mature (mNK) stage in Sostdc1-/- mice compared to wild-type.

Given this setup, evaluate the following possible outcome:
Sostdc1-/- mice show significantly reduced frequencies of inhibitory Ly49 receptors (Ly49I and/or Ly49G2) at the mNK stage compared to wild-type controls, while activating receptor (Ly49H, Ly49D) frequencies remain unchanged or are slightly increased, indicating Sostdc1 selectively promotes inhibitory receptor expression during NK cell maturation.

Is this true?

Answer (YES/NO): NO